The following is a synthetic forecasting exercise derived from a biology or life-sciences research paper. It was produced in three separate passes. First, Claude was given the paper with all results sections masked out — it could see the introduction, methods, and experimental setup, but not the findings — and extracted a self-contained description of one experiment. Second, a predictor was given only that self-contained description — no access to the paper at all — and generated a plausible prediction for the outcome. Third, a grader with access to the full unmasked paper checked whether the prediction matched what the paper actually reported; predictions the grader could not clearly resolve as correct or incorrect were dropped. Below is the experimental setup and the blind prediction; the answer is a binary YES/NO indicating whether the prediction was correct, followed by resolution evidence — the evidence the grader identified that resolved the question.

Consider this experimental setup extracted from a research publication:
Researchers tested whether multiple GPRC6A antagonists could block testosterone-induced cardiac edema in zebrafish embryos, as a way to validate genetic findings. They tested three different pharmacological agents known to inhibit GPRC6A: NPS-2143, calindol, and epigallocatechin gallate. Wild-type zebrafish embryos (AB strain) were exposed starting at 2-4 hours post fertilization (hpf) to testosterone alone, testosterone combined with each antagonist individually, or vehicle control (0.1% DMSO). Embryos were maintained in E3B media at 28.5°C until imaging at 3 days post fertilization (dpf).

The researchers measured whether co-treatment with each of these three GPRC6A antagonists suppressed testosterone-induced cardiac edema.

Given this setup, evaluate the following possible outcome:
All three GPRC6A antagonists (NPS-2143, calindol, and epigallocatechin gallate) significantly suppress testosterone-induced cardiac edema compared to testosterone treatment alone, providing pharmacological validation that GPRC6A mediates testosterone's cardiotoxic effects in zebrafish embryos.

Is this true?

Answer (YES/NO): NO